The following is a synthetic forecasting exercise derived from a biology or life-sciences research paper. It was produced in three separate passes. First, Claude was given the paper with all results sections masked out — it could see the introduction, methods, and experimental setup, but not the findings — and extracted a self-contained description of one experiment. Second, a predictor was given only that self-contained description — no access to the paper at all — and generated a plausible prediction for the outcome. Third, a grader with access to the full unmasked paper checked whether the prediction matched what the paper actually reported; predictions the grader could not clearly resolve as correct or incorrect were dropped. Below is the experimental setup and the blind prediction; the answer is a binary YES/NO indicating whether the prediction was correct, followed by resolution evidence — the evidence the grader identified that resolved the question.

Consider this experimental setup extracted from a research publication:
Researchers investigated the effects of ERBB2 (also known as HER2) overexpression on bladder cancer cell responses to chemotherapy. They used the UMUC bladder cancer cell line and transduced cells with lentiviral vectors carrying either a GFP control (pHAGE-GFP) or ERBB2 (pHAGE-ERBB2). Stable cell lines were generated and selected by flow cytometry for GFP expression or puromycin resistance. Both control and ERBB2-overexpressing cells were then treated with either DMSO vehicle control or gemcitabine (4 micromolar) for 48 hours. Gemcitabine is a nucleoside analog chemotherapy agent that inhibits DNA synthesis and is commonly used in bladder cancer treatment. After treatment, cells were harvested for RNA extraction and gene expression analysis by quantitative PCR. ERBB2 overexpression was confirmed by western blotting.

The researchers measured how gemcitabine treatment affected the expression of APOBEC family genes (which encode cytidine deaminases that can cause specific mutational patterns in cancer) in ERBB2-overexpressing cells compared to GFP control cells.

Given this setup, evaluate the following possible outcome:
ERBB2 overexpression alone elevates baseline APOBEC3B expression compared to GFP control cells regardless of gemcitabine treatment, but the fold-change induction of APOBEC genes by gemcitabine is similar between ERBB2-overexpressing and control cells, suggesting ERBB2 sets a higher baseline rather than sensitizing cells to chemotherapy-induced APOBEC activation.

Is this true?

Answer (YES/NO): NO